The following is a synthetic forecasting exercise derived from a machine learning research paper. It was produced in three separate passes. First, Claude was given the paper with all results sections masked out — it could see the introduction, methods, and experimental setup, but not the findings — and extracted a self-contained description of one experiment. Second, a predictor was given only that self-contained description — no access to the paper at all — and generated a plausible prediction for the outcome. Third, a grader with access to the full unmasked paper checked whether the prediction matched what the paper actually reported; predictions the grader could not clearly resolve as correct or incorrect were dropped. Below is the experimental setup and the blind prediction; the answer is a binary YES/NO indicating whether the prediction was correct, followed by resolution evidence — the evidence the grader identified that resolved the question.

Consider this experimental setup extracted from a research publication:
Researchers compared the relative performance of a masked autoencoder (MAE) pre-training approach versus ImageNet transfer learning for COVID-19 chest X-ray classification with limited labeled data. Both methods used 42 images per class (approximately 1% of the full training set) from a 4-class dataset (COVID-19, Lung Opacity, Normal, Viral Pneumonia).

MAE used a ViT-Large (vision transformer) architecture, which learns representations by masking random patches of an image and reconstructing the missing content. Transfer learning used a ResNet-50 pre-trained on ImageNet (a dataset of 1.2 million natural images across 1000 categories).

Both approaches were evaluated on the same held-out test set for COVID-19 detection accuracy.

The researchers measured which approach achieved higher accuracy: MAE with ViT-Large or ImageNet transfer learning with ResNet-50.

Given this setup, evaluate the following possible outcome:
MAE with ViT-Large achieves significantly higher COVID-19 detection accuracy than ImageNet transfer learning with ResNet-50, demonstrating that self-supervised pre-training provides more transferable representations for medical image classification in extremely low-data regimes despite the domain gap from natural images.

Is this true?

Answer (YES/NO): YES